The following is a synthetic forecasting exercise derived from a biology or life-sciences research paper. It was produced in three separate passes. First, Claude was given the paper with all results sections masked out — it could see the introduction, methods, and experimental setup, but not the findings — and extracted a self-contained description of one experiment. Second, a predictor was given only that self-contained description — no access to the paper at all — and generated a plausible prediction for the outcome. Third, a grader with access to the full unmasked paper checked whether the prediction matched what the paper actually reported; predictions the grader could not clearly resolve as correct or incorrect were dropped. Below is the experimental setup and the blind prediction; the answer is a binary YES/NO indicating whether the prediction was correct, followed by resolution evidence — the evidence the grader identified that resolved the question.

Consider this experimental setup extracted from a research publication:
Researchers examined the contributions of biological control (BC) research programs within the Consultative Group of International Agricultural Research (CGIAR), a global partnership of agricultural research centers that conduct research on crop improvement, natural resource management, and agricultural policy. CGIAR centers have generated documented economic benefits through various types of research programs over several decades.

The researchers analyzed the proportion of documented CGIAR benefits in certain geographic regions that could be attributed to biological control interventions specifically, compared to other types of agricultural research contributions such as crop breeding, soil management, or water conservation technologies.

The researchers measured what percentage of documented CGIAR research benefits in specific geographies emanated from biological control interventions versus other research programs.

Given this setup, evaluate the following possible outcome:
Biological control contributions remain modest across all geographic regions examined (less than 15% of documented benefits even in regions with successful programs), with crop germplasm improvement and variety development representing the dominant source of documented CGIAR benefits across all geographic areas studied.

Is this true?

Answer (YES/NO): NO